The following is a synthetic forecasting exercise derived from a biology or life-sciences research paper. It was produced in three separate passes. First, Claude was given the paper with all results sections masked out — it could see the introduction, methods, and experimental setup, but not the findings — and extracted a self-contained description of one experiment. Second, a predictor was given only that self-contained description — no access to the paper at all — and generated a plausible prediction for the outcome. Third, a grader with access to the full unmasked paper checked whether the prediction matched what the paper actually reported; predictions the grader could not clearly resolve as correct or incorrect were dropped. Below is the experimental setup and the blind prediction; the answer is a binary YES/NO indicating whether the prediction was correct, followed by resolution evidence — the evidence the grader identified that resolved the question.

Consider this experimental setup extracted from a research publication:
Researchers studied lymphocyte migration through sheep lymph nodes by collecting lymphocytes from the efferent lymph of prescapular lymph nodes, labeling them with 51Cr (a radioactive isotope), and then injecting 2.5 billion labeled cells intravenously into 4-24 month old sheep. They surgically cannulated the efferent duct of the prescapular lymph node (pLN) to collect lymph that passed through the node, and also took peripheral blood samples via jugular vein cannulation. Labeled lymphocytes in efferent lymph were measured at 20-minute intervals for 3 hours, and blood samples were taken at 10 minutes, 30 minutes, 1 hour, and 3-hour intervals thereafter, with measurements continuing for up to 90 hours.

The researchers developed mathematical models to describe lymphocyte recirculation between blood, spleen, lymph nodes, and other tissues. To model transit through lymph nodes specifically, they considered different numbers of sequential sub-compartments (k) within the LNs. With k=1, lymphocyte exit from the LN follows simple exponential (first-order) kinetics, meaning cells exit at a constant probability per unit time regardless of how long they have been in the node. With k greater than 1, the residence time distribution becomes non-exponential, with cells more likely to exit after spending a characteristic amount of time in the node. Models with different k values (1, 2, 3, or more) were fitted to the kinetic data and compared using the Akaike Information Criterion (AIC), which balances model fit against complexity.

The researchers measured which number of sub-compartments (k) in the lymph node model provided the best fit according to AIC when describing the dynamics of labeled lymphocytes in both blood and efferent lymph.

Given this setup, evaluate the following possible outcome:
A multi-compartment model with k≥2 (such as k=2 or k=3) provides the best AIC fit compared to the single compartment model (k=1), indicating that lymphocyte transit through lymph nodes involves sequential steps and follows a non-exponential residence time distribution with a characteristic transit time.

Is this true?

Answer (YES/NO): YES